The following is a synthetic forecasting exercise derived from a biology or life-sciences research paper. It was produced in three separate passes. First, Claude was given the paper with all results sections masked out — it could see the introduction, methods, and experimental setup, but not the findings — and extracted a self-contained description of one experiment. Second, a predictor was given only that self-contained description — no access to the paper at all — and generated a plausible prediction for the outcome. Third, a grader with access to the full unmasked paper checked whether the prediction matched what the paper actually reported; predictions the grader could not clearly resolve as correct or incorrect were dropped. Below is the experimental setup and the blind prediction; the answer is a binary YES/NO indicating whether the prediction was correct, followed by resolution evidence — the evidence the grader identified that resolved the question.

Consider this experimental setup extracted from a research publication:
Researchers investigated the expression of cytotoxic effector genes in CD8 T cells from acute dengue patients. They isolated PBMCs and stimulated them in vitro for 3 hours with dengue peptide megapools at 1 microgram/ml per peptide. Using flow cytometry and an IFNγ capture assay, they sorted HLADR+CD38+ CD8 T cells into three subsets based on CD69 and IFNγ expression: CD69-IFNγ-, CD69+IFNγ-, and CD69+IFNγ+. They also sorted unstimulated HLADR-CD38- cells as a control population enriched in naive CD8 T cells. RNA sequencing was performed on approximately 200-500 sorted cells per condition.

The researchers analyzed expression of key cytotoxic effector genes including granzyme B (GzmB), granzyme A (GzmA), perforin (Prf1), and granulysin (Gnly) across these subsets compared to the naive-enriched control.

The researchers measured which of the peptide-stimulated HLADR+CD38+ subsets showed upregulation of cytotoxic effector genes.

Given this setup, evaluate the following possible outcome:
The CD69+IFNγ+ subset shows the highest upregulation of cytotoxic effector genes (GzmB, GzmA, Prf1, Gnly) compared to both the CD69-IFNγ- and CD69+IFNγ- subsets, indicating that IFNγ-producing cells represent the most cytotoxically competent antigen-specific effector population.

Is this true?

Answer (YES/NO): YES